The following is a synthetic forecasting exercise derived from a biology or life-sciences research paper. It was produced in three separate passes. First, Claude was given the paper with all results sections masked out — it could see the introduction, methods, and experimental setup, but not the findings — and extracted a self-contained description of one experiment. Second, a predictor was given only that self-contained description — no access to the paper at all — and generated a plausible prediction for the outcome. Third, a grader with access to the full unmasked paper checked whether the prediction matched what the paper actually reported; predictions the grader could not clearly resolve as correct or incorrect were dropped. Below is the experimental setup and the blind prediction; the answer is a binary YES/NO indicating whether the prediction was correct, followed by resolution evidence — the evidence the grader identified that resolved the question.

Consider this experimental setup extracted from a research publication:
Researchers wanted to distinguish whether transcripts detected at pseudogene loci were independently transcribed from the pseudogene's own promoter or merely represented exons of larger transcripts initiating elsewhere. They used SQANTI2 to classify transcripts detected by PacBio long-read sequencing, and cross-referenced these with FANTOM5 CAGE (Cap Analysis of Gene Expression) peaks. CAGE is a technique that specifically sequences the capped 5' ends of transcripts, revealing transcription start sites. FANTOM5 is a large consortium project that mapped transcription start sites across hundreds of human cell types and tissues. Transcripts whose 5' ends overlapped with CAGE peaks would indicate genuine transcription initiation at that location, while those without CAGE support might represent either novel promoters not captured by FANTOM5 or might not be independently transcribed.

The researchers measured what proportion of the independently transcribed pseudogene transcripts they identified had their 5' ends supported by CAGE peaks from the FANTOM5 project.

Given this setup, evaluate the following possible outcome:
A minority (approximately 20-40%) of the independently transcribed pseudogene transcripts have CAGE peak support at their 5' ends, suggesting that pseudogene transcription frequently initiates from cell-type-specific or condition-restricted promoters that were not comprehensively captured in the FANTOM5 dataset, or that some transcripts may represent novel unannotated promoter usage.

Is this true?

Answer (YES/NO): NO